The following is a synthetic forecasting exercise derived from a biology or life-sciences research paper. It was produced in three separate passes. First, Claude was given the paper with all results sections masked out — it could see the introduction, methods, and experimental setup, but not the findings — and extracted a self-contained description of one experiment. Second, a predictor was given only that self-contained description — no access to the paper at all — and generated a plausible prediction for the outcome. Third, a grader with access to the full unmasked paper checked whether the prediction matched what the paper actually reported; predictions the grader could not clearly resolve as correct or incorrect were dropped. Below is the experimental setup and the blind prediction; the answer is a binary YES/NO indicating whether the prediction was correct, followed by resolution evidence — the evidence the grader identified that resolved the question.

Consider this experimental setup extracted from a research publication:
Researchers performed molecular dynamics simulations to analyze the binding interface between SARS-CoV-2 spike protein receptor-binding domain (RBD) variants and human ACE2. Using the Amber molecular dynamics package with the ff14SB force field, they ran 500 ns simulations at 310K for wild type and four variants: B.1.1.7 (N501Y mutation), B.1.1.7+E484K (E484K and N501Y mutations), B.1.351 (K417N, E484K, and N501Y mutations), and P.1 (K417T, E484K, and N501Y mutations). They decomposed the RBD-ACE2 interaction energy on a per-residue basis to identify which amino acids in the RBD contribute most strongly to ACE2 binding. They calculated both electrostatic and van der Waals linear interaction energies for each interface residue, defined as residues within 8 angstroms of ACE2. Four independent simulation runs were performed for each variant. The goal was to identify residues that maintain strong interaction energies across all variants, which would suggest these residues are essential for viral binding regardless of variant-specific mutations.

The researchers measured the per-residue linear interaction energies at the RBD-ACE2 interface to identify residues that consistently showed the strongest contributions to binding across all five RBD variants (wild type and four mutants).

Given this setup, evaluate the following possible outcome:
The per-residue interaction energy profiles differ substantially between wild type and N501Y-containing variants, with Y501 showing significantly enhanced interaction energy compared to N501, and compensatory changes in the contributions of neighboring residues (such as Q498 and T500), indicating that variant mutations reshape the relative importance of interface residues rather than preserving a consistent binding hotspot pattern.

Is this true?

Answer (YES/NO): NO